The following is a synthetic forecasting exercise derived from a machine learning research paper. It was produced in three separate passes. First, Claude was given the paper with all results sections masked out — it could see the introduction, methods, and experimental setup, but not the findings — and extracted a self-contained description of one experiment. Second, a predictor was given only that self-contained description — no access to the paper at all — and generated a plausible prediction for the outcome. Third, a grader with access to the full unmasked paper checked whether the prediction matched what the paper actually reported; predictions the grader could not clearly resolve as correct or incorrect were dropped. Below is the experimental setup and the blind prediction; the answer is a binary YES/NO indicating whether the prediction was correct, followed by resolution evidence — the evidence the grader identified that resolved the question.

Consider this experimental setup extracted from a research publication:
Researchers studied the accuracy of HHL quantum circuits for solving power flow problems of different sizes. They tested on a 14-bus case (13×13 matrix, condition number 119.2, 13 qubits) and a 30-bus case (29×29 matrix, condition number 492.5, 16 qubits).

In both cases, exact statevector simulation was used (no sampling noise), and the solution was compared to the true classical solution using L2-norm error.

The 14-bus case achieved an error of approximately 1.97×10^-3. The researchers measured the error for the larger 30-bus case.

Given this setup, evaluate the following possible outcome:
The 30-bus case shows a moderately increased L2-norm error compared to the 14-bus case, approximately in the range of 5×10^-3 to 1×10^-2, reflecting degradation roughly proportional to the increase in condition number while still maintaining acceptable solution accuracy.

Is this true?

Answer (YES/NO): NO